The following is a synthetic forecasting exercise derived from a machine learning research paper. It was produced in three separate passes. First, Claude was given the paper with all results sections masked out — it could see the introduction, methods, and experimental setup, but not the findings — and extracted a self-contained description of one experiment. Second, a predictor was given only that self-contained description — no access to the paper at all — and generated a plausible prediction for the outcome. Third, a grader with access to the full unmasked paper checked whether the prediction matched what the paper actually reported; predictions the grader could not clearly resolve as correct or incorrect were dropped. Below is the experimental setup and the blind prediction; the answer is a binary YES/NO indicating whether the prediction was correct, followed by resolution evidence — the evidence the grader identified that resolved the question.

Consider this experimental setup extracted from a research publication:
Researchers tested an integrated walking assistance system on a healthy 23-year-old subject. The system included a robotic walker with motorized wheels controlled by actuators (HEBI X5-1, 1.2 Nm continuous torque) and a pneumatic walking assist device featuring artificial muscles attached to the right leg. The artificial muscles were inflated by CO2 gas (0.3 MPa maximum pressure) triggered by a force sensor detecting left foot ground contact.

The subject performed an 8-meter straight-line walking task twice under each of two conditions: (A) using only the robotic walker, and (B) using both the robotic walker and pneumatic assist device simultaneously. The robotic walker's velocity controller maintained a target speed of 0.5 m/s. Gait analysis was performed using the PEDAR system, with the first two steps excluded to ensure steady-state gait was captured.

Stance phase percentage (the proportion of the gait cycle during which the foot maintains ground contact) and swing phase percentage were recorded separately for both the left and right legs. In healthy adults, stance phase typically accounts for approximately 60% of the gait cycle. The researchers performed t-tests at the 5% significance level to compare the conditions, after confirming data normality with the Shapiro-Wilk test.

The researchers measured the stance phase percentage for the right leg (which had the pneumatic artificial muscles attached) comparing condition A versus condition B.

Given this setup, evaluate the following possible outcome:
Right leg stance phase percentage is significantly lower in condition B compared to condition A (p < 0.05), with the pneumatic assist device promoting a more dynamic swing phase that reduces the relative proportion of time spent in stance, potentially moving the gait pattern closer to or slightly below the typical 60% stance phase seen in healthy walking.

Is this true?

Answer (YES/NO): NO